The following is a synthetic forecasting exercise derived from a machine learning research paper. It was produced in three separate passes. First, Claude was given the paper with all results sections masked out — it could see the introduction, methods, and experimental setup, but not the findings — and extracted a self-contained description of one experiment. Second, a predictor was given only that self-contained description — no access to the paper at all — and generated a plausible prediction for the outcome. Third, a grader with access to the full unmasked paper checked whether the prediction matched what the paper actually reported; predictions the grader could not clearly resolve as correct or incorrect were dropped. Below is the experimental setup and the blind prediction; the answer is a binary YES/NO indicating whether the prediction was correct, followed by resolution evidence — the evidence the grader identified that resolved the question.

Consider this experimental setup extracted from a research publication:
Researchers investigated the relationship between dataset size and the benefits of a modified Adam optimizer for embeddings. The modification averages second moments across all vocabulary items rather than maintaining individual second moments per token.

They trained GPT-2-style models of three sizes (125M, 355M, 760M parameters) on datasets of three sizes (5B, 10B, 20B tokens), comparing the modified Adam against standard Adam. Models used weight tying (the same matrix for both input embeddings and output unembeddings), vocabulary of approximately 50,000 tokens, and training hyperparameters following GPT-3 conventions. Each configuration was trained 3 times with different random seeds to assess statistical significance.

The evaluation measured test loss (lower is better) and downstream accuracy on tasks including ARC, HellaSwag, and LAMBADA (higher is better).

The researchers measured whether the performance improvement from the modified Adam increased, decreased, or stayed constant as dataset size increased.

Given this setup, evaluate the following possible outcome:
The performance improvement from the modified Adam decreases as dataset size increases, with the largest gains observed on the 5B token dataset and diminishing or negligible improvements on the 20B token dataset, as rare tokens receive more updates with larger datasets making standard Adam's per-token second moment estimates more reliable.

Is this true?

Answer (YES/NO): NO